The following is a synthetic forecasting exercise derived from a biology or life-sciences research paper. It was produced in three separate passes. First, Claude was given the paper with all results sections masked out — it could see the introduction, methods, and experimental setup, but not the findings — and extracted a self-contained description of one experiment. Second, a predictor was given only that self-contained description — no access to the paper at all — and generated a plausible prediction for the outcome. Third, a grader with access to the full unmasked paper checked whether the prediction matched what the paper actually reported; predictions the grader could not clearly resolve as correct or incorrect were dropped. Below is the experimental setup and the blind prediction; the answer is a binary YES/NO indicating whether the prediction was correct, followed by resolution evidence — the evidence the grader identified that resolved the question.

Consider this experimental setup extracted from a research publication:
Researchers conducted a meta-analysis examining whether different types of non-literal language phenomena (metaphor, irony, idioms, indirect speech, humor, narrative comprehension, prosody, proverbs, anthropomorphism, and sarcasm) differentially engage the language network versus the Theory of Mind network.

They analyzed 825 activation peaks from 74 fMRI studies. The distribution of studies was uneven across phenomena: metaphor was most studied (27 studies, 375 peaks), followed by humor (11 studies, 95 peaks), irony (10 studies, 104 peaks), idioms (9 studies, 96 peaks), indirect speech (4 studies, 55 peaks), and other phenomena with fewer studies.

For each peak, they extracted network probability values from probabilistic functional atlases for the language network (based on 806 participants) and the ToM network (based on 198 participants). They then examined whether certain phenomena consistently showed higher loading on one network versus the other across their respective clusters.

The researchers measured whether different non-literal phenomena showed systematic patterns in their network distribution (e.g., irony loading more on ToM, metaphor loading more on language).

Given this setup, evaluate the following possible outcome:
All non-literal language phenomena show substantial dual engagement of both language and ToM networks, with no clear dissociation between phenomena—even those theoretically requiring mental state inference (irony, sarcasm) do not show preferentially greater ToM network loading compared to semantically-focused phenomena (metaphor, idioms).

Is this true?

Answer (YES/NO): YES